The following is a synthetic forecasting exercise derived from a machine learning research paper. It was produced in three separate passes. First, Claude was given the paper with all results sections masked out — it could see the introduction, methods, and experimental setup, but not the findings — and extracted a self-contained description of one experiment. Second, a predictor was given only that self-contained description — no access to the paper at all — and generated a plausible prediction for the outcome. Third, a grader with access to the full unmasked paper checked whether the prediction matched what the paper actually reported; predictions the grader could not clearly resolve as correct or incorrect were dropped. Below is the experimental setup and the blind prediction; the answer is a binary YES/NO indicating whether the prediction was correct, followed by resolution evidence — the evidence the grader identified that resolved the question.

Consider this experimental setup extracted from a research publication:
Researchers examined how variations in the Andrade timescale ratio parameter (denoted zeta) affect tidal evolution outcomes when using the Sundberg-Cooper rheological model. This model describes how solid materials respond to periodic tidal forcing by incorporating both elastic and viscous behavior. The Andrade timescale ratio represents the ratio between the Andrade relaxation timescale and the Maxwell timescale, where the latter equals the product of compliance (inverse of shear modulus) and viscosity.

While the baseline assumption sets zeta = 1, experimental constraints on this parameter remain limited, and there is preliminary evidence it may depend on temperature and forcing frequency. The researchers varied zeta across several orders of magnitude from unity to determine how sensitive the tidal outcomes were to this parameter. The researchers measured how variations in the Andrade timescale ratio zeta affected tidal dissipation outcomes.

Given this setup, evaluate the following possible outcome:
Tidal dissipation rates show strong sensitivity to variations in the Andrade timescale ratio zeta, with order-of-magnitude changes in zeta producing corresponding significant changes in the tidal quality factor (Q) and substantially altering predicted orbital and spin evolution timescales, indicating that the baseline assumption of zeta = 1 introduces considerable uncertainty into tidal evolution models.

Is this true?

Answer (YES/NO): NO